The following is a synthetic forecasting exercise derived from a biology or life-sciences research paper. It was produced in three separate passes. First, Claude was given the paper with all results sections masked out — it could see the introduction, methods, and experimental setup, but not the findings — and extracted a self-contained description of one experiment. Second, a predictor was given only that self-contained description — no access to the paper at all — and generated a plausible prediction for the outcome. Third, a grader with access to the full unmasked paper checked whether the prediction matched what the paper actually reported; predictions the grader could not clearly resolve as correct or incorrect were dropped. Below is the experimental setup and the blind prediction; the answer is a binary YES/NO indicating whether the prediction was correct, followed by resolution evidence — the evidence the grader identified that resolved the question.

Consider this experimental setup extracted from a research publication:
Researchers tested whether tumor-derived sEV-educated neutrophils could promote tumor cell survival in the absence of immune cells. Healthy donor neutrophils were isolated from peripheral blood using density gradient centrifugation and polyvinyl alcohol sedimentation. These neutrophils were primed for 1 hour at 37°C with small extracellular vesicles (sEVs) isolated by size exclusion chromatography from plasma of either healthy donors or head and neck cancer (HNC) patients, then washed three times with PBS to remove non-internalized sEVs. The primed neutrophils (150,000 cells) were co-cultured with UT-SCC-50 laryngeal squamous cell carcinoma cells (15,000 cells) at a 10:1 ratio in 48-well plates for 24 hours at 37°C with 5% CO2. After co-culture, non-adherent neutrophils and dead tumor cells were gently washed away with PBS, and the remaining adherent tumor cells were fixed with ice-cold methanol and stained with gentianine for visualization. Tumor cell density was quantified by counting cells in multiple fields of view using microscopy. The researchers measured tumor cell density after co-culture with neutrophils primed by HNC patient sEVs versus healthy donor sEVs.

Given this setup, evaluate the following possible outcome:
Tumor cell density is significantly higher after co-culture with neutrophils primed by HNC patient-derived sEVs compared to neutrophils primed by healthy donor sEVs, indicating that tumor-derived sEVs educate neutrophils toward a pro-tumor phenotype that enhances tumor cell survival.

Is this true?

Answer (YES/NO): YES